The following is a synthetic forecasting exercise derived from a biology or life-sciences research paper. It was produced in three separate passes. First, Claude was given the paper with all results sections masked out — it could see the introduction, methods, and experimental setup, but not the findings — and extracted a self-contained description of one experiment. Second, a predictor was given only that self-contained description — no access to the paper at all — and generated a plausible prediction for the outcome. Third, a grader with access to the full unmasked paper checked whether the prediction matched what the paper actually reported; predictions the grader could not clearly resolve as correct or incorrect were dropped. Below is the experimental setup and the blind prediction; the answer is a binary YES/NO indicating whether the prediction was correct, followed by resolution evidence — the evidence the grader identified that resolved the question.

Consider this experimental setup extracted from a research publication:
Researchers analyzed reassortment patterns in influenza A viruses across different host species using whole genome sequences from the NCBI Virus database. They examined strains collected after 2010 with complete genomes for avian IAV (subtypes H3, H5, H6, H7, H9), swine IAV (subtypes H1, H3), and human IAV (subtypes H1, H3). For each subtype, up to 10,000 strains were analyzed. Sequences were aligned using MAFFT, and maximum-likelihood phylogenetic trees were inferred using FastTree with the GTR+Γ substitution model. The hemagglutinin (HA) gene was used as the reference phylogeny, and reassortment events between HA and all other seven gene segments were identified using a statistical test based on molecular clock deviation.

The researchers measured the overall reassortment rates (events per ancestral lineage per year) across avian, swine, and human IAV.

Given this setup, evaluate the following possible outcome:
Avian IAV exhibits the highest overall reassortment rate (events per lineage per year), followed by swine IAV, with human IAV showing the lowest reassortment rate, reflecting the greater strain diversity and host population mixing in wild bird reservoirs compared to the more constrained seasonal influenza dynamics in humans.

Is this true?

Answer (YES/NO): YES